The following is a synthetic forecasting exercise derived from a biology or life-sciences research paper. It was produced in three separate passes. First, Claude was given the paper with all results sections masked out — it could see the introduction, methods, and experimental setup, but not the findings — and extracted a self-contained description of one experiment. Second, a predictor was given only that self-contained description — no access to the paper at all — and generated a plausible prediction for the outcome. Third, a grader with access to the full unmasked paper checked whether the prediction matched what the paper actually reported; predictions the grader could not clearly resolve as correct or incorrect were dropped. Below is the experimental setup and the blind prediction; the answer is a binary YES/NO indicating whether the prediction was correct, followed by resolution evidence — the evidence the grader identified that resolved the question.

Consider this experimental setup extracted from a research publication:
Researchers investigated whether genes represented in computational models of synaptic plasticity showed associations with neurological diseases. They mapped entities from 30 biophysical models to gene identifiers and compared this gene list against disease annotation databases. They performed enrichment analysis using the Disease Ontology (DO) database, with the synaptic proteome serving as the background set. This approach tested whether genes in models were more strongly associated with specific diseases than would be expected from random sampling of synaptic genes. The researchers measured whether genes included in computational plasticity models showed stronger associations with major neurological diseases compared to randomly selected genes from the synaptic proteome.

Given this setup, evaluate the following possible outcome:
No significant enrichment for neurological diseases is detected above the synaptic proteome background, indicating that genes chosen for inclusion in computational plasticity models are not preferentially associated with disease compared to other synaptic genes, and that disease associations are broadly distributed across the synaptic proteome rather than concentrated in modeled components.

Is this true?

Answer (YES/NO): NO